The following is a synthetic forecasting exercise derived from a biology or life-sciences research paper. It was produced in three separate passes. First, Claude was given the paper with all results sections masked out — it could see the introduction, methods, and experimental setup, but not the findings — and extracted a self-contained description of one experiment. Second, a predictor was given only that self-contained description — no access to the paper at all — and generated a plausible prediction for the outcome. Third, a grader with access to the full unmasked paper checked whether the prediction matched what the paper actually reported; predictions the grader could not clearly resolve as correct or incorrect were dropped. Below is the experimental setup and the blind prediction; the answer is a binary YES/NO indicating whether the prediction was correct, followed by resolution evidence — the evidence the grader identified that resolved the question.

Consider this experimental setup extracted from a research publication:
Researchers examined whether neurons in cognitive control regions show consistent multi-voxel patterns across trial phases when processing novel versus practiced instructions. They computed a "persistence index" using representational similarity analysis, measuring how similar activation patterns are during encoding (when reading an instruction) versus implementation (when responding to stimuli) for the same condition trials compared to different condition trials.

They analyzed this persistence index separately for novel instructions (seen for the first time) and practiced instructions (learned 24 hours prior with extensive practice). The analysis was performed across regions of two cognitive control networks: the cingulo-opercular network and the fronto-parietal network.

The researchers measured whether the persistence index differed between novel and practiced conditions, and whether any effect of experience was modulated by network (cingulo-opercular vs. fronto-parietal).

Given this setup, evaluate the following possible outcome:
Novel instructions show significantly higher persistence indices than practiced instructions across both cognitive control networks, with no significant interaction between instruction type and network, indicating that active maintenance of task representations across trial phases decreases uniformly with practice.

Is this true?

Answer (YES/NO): NO